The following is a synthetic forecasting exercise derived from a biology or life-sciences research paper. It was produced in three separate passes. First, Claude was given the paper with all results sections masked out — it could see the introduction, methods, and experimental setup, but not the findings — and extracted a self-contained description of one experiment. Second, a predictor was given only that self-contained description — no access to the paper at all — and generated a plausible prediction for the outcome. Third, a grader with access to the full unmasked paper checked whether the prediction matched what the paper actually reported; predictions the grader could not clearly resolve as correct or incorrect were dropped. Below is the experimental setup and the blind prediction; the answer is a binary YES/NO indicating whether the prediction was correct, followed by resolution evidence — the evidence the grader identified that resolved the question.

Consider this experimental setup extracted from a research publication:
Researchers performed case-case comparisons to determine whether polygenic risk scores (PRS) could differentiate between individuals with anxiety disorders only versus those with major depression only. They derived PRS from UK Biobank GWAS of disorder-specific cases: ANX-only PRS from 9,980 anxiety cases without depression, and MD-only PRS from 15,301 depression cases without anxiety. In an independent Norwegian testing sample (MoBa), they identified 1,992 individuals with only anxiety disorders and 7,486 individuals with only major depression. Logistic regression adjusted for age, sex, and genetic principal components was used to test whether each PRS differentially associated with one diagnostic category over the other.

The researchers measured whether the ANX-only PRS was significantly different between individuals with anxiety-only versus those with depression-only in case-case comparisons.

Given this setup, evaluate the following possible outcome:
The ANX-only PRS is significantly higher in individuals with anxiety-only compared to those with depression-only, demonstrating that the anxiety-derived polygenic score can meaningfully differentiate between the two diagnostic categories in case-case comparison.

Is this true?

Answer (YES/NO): NO